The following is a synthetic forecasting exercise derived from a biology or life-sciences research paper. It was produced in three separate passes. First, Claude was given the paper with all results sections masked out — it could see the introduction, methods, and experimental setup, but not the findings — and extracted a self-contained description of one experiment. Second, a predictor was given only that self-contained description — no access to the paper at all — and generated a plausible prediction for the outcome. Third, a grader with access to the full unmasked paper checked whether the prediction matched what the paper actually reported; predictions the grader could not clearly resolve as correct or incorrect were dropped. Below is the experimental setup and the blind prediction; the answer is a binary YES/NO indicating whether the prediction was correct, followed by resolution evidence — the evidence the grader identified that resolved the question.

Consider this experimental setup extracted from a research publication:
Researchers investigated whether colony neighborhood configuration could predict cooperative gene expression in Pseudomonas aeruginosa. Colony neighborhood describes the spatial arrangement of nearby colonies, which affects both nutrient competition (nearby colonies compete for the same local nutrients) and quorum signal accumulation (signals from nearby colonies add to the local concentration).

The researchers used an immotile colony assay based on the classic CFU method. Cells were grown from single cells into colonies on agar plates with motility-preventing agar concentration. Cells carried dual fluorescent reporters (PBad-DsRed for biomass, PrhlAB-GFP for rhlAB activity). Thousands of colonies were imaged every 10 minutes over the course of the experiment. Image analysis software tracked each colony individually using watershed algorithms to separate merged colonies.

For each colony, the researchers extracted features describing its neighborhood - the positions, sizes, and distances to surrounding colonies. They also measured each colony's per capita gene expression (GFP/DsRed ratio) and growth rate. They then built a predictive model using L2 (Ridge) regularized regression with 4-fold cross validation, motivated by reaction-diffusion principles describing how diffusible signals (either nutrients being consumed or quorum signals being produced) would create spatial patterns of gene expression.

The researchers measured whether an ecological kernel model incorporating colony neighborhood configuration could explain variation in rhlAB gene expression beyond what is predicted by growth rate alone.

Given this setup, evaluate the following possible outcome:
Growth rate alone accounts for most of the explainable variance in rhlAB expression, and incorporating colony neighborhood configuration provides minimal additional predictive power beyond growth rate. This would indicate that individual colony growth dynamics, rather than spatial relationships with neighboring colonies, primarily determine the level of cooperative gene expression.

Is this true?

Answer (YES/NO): NO